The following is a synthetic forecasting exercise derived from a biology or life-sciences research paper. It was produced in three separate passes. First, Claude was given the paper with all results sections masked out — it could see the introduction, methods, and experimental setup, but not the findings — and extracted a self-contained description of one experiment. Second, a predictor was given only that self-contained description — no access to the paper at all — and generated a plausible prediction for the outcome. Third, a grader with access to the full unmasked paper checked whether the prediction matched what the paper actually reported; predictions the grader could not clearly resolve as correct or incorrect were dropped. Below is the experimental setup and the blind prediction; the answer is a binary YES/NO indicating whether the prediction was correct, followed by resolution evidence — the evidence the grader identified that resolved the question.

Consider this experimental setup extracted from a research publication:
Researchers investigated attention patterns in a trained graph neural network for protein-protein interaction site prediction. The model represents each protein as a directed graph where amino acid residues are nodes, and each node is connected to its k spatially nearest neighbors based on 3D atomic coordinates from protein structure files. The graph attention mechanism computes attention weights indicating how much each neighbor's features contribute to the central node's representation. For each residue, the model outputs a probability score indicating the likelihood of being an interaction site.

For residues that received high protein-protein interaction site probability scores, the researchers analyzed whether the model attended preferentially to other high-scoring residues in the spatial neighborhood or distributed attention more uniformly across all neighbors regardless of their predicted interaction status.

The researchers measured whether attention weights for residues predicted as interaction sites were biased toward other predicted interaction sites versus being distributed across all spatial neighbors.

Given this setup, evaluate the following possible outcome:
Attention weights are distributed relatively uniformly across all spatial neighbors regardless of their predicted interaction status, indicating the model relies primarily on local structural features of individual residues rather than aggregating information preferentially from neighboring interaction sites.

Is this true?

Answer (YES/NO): NO